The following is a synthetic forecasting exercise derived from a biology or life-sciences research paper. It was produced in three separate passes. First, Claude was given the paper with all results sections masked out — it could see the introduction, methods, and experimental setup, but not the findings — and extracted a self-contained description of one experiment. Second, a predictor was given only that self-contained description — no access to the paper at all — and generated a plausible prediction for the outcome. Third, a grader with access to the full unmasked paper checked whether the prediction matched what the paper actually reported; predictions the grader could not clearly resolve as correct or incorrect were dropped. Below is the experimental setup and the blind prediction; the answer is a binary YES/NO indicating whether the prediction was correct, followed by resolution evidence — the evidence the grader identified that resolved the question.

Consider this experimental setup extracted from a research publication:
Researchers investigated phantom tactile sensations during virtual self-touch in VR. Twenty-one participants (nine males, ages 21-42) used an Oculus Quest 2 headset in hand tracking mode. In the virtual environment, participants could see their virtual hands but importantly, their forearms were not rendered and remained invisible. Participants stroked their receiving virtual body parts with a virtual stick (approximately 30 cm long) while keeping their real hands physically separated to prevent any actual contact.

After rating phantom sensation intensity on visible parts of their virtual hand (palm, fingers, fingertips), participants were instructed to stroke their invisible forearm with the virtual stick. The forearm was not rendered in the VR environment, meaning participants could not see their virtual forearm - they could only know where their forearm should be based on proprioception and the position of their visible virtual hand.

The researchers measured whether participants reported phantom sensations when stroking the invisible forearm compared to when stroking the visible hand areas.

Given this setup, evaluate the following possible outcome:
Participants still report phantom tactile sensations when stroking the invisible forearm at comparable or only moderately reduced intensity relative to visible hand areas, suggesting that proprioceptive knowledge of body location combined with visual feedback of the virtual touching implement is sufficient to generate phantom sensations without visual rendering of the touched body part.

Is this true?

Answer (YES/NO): YES